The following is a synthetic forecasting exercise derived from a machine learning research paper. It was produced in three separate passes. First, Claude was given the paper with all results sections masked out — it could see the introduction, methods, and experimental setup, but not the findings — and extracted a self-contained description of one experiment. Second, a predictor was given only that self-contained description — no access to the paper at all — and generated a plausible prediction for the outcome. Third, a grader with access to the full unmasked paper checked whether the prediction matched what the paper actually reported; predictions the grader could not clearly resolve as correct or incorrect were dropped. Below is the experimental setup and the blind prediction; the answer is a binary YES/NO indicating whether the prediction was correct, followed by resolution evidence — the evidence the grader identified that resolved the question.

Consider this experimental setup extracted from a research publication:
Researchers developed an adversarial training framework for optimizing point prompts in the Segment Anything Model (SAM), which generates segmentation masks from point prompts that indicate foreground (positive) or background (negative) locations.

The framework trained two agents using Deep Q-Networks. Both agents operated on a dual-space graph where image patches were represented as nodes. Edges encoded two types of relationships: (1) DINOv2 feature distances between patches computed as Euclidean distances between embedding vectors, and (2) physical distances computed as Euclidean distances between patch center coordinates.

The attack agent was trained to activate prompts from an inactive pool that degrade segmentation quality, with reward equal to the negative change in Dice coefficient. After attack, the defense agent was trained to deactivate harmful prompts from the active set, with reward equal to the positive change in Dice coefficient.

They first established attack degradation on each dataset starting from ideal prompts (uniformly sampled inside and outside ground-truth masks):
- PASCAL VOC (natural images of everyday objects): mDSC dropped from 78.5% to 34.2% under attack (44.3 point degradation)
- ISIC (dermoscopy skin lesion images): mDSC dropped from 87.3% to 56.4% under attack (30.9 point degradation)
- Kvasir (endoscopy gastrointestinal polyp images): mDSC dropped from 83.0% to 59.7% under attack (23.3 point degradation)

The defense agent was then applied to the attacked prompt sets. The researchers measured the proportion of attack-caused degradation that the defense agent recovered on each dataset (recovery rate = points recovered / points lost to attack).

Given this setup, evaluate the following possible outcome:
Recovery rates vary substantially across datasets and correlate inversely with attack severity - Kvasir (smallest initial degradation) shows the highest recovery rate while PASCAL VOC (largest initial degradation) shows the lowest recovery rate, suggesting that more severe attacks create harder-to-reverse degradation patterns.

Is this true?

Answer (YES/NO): NO